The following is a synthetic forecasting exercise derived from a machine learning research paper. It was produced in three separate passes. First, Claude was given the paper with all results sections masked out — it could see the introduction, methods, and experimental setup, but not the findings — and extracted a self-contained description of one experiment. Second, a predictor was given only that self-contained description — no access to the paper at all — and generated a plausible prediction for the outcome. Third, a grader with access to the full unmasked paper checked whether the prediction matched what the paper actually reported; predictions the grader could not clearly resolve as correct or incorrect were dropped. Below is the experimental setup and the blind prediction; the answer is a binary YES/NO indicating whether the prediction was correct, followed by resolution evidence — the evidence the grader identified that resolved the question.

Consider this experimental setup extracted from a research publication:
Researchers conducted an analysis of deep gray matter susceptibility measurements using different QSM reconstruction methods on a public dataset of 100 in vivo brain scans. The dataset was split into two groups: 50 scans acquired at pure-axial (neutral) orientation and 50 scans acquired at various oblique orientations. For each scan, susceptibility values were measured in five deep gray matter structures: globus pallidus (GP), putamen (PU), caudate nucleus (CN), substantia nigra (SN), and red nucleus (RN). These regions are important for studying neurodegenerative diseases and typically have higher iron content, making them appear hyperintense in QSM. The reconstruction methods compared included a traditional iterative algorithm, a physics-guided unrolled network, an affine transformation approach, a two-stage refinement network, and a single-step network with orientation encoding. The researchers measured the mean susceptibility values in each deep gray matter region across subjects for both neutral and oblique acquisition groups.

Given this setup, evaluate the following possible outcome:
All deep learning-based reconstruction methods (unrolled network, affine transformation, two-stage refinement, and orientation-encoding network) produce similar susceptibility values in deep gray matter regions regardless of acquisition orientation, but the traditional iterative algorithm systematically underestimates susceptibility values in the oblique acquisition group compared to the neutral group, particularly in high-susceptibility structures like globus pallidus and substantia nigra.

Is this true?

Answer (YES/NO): NO